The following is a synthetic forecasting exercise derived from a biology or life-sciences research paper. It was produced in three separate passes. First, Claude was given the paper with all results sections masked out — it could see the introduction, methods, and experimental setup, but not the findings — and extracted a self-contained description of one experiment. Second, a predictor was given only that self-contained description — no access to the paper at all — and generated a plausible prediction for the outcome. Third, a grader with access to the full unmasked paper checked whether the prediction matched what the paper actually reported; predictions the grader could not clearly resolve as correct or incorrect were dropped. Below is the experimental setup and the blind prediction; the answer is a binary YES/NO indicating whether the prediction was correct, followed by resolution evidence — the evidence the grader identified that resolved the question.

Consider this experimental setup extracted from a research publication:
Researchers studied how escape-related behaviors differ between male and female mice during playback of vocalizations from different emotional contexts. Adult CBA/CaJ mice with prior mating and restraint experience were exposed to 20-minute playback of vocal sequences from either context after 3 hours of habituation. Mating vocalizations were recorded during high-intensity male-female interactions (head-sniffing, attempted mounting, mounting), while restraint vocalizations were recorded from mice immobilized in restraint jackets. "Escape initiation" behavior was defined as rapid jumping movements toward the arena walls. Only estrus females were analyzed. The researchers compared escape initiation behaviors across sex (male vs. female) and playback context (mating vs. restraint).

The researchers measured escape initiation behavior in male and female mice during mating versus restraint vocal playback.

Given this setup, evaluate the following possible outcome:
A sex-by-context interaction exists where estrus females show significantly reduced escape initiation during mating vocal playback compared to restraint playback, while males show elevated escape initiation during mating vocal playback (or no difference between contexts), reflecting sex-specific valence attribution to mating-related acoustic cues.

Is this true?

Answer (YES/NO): NO